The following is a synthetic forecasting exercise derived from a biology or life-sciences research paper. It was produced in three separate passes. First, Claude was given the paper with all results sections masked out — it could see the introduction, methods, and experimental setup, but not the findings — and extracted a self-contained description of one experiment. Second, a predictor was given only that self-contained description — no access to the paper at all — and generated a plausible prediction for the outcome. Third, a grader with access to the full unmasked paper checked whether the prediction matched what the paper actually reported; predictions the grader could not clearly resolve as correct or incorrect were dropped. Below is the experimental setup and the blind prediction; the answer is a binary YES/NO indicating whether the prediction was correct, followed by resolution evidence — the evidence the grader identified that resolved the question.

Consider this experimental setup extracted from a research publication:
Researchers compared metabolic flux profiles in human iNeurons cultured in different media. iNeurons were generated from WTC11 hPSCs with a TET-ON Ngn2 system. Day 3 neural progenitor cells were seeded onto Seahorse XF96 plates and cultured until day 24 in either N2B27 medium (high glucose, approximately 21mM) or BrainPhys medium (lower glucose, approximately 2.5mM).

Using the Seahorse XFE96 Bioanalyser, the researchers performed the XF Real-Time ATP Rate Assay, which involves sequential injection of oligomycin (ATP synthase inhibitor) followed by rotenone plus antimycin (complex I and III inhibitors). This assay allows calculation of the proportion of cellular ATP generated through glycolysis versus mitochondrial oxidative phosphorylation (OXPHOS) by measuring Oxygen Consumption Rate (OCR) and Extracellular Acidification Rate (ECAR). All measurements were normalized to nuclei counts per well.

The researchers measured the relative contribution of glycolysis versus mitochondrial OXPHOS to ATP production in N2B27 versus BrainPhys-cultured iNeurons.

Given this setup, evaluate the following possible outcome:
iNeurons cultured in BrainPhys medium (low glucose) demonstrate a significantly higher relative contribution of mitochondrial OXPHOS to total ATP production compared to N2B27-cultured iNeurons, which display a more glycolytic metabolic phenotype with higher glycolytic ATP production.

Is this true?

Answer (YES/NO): YES